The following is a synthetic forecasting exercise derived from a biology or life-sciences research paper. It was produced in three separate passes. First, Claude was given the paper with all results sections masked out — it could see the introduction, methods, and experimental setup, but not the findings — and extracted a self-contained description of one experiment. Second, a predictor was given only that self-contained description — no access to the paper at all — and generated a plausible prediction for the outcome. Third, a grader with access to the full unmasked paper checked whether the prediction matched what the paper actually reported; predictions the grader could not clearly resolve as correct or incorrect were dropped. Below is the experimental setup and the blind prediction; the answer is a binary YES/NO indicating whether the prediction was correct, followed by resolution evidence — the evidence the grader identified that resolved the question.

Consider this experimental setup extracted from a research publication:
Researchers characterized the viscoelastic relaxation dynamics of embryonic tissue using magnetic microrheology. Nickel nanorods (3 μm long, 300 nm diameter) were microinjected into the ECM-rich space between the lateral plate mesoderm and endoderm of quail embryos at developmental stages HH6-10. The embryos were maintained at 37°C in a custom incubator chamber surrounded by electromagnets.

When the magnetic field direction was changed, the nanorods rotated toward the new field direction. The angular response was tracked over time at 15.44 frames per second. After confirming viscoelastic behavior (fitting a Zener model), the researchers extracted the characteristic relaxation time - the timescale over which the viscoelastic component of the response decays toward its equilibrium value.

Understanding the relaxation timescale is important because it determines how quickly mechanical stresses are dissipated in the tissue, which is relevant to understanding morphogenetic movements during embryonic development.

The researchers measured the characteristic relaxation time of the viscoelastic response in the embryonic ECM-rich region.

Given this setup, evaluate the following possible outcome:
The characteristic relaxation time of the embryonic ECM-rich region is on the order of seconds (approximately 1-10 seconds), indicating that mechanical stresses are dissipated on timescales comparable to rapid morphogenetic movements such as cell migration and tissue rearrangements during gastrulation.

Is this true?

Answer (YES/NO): YES